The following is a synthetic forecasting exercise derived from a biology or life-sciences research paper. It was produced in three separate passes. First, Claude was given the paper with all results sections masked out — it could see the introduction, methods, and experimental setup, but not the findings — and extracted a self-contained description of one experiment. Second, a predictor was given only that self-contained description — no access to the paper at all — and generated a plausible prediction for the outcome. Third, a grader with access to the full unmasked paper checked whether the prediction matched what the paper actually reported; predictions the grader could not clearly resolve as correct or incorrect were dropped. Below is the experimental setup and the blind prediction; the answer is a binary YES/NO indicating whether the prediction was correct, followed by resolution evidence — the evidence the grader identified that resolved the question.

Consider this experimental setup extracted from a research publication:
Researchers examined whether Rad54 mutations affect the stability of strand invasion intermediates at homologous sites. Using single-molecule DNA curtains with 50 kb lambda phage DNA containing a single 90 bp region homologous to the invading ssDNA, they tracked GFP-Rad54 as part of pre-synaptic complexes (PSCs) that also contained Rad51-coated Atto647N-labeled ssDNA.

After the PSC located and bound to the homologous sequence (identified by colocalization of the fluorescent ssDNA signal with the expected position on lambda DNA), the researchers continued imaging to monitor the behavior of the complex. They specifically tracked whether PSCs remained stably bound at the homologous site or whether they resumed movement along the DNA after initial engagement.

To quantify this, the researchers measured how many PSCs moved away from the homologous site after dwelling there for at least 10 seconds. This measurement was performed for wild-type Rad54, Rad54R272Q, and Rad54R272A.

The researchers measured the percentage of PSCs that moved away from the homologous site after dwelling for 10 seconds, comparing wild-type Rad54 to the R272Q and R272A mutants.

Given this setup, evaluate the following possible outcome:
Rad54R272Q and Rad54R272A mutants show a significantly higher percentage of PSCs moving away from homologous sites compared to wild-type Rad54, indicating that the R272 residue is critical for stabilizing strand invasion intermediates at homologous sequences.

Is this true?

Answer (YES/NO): YES